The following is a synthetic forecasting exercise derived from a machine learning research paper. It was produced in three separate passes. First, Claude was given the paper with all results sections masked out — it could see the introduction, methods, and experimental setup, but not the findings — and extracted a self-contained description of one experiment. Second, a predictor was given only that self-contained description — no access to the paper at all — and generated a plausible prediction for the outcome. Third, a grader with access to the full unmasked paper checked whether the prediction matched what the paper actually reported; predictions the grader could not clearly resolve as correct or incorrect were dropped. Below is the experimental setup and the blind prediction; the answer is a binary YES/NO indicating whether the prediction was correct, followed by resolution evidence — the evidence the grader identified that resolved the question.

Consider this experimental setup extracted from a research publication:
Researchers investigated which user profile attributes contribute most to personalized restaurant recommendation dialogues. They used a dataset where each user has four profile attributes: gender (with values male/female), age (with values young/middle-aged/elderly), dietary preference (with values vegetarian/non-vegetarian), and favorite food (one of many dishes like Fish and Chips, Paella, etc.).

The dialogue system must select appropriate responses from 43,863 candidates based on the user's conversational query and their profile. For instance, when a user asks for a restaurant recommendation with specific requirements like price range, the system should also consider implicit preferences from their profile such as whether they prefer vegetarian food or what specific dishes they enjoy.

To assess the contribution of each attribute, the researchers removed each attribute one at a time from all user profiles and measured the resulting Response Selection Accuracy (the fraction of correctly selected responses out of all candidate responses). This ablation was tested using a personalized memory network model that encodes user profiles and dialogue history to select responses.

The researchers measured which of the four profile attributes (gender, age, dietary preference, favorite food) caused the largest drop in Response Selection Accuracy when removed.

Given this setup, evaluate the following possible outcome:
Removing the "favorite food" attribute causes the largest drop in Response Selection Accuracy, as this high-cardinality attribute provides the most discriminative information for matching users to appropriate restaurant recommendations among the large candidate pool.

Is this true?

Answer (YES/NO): NO